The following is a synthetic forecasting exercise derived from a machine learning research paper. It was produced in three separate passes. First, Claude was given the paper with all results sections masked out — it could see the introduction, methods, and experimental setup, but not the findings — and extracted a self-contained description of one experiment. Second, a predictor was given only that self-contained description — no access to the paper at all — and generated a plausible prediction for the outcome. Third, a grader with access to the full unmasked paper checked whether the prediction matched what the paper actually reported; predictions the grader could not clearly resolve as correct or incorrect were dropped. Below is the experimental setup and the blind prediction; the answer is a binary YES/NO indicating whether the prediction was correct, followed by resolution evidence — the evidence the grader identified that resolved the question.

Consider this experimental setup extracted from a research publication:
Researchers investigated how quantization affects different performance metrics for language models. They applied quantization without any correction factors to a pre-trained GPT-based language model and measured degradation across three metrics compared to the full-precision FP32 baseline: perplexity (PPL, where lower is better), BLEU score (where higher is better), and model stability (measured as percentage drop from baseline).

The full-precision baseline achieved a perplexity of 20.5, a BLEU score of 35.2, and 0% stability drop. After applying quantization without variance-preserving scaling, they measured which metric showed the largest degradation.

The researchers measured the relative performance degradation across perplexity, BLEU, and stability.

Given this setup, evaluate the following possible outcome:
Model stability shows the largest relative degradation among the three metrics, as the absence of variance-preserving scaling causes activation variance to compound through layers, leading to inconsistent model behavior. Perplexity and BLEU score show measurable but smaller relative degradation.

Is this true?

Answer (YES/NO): NO